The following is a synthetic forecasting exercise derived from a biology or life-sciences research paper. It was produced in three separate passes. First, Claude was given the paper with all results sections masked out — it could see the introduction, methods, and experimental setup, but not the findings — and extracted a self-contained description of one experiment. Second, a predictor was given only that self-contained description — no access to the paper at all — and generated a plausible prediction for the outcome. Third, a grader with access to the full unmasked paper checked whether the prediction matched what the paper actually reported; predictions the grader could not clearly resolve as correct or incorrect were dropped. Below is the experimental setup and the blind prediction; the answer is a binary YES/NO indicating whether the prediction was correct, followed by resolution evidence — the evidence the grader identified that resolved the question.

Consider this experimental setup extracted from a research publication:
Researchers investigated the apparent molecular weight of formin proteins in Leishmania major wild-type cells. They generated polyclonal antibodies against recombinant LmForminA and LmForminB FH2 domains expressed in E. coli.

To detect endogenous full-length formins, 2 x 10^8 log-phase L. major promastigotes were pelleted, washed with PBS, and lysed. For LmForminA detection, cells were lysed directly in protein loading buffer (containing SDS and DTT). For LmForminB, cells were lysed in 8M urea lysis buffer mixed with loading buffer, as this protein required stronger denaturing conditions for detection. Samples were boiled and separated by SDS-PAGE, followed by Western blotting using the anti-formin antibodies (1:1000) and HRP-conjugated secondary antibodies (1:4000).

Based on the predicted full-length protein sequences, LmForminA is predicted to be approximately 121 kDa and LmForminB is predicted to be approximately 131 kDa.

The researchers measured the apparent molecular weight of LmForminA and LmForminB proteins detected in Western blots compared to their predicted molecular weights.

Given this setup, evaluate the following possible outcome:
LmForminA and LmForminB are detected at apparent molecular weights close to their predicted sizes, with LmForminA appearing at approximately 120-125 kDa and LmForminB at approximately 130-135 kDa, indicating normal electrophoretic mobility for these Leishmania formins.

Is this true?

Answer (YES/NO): NO